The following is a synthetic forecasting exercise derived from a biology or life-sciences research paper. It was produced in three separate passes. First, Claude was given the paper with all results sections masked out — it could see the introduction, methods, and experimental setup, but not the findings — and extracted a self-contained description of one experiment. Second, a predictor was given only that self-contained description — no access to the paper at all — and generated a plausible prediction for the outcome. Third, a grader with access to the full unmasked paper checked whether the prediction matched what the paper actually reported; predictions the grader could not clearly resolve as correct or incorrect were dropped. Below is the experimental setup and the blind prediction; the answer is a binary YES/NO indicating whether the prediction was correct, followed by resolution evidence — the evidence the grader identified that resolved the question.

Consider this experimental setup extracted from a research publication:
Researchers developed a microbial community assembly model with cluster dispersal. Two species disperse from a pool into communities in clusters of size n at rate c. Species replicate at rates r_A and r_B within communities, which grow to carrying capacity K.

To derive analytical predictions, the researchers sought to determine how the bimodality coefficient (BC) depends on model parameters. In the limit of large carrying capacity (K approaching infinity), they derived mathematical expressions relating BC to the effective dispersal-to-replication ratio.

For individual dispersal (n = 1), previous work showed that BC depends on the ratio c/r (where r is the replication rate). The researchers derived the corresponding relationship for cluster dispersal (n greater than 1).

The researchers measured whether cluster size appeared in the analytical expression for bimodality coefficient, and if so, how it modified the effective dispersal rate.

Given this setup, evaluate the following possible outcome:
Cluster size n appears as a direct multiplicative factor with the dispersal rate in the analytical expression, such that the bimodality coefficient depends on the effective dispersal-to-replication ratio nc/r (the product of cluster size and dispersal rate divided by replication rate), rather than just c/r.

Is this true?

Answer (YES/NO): NO